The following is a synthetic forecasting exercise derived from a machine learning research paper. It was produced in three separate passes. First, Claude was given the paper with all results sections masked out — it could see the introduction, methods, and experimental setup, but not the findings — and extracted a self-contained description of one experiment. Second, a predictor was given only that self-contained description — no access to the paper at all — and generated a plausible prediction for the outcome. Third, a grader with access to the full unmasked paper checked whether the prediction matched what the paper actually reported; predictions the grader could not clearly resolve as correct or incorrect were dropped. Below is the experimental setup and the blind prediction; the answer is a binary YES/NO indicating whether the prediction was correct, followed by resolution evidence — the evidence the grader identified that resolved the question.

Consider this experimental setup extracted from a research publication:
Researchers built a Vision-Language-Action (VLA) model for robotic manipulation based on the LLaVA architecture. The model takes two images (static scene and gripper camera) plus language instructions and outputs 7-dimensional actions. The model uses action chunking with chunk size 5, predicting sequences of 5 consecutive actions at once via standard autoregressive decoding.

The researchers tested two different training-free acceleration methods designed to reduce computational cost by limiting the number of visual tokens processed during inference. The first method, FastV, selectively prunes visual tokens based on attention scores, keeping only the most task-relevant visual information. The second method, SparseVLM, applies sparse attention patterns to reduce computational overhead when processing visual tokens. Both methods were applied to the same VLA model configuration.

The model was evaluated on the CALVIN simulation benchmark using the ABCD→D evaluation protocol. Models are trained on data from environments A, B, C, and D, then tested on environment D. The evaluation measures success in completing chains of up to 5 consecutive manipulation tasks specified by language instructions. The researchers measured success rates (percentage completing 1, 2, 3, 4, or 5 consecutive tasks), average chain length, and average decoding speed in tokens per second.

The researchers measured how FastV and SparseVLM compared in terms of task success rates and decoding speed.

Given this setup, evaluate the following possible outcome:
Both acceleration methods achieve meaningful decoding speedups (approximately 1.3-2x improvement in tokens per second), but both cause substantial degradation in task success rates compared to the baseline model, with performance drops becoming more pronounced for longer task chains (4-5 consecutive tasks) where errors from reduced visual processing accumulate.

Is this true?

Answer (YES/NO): NO